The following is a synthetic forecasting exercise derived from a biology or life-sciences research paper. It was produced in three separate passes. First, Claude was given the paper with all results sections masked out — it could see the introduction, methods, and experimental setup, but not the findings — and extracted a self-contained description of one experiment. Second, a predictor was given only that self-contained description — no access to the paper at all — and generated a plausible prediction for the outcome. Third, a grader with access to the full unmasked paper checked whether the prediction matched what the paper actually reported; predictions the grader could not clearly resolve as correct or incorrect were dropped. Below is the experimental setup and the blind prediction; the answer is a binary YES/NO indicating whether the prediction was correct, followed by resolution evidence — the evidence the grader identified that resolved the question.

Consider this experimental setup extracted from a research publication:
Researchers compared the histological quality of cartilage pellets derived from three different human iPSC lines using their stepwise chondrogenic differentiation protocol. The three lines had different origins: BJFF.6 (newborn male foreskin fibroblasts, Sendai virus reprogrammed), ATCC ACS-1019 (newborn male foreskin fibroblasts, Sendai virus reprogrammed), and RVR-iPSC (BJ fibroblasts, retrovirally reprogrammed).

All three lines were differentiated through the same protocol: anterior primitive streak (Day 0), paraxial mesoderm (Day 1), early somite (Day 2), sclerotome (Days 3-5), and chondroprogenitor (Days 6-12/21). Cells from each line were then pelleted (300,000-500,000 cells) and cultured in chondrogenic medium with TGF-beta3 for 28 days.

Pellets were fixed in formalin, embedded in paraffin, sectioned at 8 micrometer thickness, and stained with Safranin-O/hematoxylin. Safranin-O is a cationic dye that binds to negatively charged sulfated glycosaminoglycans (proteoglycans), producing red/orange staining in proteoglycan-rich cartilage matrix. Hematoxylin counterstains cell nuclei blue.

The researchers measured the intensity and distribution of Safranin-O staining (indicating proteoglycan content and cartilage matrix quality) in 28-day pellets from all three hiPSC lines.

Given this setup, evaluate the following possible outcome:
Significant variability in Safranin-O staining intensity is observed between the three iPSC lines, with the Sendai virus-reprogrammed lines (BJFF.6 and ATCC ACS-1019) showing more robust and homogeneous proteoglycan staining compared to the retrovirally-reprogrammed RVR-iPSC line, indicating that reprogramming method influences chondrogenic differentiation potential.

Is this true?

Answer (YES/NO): NO